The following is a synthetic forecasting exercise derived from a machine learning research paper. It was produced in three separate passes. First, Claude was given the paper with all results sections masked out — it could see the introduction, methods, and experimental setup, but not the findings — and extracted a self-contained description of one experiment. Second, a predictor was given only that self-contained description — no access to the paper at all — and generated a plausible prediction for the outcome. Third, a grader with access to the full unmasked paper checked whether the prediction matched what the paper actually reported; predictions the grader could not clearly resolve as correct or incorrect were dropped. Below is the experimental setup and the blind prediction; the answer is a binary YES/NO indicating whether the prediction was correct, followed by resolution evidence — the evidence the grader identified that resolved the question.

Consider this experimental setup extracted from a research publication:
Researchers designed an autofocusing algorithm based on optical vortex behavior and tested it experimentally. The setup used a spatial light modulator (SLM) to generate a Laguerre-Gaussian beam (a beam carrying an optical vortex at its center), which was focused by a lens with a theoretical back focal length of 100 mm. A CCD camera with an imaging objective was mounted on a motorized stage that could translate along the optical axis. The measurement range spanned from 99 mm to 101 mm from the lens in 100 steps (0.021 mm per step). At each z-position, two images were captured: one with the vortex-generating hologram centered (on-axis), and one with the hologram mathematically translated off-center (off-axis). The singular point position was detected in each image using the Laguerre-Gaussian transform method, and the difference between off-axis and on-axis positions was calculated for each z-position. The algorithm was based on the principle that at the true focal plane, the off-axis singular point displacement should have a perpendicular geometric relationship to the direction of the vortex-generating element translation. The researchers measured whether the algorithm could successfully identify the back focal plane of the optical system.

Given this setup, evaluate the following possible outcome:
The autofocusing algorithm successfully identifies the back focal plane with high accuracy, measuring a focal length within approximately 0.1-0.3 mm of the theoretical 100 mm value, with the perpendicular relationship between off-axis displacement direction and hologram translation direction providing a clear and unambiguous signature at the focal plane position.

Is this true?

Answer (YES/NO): YES